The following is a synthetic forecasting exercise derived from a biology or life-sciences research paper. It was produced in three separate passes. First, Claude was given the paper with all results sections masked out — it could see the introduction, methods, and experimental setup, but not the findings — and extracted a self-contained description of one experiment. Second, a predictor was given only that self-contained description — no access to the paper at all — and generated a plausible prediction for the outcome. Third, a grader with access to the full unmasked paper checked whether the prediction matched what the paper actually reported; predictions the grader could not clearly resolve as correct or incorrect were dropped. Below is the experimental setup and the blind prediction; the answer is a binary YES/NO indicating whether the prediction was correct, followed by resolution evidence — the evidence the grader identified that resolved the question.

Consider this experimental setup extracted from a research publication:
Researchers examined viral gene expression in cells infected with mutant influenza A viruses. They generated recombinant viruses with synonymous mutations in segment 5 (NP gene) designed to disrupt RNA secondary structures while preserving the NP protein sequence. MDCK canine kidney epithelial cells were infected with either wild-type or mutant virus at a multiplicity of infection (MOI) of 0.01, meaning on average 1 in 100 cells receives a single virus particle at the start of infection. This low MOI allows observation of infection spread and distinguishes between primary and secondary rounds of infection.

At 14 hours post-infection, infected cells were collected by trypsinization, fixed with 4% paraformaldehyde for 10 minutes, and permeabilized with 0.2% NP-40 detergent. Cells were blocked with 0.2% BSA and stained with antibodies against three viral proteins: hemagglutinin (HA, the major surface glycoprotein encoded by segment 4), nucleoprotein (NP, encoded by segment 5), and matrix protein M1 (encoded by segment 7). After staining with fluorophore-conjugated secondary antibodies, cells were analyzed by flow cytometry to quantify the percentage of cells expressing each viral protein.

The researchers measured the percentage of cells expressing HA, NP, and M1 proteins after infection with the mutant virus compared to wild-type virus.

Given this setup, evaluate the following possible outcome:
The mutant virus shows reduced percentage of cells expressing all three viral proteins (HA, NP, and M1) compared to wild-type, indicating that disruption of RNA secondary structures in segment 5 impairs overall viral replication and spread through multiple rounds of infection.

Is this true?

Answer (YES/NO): NO